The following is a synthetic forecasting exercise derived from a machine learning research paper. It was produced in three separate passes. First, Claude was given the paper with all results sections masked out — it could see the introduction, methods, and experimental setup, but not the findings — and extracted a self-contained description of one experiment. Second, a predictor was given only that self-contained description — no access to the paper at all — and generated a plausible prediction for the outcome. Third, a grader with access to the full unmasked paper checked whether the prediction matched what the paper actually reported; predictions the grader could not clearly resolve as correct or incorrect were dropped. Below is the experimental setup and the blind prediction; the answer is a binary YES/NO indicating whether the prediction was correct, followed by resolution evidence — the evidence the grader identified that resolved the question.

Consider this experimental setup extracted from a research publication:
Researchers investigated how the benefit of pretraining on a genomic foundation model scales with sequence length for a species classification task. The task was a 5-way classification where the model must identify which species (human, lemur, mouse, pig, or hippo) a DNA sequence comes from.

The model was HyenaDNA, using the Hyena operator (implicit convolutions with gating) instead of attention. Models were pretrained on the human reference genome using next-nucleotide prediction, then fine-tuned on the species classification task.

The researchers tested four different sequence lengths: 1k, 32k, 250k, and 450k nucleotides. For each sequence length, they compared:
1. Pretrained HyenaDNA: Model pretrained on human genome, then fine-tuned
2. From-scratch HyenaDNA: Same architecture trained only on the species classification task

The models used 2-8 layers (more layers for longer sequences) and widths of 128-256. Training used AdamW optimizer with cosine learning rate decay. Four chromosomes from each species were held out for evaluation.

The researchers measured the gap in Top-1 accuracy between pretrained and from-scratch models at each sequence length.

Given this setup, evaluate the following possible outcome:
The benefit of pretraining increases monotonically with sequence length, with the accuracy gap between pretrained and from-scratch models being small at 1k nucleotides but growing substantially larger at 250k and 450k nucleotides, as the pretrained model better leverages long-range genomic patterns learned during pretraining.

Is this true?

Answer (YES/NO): NO